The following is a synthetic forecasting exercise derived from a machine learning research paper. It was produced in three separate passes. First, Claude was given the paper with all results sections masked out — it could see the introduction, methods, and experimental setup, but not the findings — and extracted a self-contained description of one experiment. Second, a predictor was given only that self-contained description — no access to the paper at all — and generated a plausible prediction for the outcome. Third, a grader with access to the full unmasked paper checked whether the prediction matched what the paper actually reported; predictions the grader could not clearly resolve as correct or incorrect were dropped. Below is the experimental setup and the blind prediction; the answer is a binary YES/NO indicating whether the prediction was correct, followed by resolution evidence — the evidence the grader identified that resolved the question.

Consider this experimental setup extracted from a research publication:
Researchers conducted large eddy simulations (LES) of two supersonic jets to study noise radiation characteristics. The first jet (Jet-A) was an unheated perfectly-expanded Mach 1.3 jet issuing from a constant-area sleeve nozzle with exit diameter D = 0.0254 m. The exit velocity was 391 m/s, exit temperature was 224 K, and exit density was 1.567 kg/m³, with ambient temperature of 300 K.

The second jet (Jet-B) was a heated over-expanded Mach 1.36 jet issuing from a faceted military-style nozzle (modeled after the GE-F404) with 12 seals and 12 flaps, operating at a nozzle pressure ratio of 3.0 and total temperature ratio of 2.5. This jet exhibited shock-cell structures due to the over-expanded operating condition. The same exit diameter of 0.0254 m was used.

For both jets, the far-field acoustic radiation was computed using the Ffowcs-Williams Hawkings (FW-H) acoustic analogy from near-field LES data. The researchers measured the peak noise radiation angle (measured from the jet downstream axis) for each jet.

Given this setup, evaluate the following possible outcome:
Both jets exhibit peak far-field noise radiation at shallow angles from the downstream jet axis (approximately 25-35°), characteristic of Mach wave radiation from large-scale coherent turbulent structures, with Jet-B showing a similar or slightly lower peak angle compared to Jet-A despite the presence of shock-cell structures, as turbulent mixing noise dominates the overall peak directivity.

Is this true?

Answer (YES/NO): NO